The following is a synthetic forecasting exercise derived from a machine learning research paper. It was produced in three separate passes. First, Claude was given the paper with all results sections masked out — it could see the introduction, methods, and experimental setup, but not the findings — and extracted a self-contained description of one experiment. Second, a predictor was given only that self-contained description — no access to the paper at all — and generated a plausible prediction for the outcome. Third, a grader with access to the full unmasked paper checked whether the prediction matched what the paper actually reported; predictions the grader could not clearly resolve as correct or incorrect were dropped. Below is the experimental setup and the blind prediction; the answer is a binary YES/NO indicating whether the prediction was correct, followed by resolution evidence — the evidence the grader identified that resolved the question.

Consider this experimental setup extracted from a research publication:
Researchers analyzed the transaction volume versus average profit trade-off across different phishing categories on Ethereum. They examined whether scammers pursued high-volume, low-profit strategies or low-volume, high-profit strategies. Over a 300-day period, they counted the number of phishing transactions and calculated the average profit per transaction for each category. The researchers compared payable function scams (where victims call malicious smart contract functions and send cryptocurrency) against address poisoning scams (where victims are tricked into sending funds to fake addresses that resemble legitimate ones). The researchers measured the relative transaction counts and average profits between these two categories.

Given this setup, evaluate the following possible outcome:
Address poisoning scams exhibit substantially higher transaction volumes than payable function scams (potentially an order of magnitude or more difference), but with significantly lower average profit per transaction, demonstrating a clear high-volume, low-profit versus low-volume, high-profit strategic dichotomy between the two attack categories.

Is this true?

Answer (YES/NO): NO